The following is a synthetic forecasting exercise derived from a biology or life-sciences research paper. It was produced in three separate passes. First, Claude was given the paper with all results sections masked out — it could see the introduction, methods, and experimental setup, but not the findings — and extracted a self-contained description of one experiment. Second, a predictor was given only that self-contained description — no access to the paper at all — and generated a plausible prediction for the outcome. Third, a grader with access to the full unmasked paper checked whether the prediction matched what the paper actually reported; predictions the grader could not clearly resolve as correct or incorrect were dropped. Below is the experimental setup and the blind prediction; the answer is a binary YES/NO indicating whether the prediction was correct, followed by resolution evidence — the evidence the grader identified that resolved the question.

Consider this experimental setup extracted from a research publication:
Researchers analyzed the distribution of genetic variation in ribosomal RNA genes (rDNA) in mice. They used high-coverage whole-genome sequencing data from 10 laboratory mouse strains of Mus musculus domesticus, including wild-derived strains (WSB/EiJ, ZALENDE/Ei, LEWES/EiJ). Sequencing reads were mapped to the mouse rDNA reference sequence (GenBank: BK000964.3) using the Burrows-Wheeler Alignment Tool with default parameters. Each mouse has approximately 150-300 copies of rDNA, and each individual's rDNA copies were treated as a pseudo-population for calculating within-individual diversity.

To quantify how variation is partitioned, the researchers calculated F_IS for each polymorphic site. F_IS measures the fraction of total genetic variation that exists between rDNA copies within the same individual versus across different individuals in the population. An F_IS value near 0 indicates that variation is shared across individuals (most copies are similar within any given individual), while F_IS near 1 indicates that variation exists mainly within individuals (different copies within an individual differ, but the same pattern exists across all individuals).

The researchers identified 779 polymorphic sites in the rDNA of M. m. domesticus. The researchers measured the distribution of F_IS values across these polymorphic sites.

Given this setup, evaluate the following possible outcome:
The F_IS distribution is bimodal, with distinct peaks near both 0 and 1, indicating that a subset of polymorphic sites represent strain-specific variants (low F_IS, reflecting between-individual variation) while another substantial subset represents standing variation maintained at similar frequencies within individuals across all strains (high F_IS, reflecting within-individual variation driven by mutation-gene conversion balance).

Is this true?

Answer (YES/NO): NO